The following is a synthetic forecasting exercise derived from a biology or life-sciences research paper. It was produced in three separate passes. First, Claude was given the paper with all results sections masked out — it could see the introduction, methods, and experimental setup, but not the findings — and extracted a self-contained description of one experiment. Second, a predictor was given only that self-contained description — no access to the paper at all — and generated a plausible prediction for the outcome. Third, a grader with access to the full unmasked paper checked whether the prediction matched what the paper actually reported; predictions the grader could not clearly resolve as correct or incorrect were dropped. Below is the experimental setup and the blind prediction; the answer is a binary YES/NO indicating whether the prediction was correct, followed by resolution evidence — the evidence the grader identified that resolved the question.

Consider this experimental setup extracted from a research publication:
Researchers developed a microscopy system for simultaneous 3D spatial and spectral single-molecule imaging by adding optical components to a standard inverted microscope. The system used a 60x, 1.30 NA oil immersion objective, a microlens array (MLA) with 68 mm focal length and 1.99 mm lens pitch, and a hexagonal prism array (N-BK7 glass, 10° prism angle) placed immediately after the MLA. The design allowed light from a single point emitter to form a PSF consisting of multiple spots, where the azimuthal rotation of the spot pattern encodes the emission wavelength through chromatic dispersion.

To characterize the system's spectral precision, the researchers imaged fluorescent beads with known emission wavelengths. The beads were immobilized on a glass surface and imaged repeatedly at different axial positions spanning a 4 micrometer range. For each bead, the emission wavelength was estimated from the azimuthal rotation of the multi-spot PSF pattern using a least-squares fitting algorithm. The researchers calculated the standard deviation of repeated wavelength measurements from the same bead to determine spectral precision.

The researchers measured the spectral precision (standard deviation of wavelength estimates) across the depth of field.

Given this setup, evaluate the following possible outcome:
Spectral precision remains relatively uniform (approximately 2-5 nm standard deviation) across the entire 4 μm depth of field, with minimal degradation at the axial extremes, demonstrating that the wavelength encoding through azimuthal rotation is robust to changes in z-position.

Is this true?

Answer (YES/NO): YES